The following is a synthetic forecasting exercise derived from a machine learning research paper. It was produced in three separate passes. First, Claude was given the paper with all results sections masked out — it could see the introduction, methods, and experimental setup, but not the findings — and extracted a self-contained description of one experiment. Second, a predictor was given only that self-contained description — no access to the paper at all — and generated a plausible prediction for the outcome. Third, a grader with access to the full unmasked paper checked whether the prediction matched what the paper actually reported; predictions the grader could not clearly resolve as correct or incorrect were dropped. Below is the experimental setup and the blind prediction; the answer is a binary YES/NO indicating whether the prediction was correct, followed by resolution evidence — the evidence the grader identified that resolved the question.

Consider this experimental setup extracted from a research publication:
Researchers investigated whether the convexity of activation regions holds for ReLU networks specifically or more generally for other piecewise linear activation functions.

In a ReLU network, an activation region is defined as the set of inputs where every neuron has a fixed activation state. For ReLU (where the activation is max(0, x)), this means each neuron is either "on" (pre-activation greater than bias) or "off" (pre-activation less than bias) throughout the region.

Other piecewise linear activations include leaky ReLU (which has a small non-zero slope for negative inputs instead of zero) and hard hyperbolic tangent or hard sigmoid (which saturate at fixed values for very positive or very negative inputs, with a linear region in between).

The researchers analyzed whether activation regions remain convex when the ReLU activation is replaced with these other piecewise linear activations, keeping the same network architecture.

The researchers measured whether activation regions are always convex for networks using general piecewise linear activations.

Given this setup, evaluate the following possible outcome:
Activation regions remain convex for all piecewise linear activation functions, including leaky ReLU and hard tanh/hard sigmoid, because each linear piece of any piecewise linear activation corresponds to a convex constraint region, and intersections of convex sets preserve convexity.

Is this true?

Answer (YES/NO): YES